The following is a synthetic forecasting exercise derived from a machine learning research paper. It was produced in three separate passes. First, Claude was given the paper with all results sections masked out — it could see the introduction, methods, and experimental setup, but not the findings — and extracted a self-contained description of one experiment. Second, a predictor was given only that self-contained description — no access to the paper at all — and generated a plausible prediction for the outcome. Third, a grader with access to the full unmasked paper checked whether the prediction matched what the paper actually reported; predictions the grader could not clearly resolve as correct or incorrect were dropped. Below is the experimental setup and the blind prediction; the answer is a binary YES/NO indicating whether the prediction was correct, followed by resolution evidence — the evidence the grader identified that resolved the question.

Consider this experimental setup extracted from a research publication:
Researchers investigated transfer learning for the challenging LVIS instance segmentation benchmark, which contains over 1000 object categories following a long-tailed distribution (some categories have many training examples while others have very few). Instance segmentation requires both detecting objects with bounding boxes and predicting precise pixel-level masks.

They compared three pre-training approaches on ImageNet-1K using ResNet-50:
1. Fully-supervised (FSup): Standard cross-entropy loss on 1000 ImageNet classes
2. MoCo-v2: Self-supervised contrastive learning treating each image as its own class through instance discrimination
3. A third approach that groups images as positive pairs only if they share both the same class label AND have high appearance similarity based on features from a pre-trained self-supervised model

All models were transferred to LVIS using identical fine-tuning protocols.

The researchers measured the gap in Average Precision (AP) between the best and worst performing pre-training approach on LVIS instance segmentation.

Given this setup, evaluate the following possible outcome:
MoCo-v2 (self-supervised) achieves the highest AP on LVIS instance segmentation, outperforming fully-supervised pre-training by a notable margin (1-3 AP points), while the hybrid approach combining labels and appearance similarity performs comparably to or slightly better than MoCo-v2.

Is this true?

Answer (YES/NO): NO